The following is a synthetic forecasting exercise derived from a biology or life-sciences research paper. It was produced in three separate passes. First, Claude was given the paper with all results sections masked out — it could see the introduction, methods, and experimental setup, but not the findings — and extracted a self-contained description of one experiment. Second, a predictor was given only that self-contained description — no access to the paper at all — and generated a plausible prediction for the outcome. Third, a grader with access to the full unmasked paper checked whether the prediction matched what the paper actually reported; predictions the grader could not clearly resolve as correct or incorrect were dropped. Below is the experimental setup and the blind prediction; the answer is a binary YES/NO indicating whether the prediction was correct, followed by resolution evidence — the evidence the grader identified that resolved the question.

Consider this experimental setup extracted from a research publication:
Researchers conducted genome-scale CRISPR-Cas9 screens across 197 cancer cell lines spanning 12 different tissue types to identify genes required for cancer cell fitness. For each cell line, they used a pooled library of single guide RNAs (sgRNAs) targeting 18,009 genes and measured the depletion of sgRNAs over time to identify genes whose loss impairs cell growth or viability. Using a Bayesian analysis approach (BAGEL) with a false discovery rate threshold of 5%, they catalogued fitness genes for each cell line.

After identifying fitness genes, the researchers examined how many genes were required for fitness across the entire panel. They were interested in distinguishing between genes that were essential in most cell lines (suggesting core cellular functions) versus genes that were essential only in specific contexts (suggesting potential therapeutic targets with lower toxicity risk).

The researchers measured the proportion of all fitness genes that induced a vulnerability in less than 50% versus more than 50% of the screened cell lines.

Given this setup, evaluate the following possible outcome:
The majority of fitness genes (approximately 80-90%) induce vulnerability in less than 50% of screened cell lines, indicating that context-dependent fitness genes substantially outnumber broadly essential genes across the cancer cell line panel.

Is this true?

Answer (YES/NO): YES